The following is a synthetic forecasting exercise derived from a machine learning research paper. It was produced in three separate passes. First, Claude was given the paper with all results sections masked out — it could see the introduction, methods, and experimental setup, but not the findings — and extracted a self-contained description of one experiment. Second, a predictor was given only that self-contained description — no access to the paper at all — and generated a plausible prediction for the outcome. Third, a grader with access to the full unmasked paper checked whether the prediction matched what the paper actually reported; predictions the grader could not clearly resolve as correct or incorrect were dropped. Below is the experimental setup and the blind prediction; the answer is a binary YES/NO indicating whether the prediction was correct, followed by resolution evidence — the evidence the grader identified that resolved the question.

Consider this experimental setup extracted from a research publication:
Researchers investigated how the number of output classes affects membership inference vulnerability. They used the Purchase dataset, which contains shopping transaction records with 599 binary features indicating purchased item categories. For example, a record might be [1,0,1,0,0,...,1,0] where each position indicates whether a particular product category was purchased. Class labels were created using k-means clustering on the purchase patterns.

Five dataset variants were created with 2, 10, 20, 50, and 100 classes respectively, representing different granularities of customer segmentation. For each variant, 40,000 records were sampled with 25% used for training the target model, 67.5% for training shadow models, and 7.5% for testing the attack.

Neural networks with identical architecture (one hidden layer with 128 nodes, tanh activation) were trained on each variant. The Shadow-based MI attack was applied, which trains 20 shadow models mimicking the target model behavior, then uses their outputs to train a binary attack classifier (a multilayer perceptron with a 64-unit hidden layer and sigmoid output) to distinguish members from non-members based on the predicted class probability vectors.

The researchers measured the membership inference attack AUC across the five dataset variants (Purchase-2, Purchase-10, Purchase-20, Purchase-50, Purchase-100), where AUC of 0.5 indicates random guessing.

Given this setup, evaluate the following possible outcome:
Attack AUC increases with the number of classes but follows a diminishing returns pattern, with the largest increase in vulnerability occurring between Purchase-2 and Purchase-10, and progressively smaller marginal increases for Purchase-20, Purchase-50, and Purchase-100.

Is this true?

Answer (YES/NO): NO